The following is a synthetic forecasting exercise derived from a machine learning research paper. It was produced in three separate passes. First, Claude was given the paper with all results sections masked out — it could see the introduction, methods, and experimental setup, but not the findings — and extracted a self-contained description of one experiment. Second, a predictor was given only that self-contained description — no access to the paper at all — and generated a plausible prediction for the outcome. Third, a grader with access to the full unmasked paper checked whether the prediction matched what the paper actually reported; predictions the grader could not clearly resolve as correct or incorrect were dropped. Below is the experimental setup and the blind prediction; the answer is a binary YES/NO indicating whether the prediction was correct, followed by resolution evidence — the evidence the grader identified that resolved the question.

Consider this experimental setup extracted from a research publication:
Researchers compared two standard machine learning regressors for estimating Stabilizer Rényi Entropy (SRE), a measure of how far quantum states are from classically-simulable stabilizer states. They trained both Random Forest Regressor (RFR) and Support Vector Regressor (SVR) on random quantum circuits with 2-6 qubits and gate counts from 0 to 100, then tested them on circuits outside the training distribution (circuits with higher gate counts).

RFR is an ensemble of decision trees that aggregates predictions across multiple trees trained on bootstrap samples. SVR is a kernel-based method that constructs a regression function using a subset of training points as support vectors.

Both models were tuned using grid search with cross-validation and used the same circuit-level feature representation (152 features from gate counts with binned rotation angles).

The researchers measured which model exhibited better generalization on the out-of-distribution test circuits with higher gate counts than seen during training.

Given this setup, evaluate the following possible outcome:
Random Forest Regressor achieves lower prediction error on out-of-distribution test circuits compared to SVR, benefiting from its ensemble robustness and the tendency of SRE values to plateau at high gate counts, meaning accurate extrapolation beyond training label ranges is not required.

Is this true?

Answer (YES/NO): NO